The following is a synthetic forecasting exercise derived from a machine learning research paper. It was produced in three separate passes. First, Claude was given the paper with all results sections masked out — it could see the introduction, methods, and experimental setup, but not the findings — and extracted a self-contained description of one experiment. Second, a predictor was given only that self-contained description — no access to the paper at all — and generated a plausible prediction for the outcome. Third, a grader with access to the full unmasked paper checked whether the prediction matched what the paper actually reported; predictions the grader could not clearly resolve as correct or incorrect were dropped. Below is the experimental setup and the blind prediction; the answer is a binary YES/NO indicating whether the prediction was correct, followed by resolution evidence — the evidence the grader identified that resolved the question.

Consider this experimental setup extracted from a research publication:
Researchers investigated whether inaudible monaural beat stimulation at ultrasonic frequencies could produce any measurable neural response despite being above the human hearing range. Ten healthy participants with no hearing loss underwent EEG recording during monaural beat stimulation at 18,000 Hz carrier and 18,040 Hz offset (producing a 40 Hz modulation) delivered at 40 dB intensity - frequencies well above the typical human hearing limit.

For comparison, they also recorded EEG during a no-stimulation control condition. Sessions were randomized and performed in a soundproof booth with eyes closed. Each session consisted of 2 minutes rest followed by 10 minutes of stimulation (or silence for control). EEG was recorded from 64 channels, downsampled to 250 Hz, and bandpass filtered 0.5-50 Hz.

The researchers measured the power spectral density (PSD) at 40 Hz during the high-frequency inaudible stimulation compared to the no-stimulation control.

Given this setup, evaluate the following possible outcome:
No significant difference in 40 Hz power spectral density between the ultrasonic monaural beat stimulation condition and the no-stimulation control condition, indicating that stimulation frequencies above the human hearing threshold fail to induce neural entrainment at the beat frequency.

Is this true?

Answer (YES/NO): YES